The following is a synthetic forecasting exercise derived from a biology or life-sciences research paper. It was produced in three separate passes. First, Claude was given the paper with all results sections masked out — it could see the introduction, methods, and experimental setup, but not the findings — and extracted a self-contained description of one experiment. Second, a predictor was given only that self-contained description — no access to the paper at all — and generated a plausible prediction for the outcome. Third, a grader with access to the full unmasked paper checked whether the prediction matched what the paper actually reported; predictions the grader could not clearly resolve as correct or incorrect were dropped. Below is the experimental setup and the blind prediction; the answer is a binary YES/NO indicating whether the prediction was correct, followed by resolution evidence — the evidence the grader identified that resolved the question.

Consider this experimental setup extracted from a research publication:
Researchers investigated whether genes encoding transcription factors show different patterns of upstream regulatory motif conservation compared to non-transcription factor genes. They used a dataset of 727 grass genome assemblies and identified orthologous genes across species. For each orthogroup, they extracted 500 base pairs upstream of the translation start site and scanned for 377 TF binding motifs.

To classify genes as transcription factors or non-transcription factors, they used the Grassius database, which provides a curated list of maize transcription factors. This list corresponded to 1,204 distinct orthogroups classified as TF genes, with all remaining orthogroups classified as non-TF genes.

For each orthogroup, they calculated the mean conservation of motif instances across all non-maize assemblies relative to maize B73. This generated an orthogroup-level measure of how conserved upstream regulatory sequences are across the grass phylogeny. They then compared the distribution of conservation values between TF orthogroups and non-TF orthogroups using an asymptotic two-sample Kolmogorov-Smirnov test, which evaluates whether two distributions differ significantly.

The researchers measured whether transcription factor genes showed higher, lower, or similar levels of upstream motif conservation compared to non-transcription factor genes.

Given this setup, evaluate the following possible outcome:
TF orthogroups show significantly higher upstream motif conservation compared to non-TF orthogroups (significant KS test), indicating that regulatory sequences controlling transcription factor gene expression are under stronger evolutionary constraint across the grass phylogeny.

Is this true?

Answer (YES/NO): YES